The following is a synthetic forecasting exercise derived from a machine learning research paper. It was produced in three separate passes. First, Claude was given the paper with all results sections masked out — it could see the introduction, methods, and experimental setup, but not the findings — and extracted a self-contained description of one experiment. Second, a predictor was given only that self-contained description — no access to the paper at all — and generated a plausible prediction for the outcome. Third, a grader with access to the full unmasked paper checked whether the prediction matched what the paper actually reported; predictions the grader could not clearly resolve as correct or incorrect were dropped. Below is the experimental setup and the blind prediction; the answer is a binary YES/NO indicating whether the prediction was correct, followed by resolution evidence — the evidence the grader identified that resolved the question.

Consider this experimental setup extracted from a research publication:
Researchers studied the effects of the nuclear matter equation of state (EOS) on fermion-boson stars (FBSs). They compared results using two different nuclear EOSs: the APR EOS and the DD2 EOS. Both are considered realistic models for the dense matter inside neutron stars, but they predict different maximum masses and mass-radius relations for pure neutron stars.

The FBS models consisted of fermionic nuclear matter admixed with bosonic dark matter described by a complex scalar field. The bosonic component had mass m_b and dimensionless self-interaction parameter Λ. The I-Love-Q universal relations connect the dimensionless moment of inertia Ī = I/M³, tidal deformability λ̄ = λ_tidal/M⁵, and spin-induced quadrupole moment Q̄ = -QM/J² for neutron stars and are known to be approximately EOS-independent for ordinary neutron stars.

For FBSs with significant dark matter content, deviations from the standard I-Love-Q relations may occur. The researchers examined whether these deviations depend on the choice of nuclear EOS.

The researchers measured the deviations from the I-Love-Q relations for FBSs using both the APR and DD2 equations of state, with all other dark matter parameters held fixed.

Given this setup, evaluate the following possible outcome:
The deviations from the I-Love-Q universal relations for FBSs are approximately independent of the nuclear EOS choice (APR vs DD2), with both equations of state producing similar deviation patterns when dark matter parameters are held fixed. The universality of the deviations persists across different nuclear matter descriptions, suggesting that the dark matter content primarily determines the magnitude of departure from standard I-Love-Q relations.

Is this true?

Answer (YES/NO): NO